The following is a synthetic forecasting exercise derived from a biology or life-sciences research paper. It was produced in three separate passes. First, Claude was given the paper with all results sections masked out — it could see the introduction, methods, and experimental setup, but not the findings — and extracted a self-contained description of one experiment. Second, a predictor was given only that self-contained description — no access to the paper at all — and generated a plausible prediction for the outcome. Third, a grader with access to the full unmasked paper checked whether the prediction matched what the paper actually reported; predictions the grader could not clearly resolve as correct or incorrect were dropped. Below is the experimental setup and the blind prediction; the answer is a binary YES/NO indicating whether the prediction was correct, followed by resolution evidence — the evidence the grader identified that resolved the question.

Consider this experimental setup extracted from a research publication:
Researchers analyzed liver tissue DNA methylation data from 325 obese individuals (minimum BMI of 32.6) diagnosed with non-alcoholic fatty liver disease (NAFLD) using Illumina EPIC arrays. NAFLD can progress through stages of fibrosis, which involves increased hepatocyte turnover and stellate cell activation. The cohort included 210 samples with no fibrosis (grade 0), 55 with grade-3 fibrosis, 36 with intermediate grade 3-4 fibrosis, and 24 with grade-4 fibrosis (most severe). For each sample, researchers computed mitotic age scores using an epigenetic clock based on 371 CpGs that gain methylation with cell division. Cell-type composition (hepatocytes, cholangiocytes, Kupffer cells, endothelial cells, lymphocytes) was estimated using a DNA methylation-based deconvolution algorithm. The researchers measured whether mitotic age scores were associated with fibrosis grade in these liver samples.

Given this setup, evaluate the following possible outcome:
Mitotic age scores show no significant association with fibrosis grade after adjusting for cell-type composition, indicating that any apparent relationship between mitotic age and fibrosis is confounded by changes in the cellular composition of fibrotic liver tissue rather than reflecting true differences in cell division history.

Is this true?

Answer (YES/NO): NO